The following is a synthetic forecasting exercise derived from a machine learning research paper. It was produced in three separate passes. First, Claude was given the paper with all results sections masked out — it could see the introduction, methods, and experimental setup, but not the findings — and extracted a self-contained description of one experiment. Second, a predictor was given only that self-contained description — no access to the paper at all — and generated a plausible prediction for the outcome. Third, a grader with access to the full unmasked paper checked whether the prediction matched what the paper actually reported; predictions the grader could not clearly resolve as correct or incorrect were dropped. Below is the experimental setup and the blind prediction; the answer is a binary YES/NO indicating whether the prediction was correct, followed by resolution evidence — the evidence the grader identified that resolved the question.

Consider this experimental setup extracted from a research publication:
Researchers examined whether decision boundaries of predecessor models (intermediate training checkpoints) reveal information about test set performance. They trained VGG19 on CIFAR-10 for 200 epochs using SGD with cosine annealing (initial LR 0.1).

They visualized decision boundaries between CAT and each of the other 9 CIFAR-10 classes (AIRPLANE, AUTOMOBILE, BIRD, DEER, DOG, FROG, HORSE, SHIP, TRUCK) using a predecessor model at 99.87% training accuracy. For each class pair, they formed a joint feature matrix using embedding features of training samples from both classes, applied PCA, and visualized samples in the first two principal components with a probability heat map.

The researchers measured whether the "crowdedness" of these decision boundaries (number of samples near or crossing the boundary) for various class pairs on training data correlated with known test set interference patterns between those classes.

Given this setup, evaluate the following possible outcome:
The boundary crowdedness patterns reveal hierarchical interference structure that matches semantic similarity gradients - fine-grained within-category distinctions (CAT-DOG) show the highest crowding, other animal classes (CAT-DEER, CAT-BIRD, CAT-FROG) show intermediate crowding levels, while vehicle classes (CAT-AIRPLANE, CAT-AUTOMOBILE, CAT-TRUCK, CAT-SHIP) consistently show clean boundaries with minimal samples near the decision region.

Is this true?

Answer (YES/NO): NO